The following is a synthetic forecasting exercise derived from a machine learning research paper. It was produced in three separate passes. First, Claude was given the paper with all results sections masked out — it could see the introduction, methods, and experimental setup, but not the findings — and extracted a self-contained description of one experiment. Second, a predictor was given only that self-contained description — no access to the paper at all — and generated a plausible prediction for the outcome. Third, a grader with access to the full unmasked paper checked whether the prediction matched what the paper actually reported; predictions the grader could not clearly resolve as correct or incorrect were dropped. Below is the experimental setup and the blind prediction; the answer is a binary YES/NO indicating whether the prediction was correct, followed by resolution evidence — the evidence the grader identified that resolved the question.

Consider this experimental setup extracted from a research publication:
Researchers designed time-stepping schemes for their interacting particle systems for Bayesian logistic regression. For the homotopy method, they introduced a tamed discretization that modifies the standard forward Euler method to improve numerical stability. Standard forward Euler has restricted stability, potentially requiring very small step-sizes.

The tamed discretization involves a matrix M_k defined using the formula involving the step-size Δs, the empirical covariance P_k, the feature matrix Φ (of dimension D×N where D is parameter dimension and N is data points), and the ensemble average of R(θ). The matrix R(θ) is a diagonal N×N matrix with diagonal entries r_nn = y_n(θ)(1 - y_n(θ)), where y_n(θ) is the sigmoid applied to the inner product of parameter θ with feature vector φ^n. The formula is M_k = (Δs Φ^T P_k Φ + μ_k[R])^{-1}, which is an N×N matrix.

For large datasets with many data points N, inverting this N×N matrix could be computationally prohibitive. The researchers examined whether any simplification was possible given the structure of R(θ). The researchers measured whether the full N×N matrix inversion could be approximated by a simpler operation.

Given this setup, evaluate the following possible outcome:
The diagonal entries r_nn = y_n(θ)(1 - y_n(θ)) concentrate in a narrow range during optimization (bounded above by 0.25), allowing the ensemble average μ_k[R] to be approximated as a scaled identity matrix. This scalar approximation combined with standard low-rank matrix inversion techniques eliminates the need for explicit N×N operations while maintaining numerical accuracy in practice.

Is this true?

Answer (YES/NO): NO